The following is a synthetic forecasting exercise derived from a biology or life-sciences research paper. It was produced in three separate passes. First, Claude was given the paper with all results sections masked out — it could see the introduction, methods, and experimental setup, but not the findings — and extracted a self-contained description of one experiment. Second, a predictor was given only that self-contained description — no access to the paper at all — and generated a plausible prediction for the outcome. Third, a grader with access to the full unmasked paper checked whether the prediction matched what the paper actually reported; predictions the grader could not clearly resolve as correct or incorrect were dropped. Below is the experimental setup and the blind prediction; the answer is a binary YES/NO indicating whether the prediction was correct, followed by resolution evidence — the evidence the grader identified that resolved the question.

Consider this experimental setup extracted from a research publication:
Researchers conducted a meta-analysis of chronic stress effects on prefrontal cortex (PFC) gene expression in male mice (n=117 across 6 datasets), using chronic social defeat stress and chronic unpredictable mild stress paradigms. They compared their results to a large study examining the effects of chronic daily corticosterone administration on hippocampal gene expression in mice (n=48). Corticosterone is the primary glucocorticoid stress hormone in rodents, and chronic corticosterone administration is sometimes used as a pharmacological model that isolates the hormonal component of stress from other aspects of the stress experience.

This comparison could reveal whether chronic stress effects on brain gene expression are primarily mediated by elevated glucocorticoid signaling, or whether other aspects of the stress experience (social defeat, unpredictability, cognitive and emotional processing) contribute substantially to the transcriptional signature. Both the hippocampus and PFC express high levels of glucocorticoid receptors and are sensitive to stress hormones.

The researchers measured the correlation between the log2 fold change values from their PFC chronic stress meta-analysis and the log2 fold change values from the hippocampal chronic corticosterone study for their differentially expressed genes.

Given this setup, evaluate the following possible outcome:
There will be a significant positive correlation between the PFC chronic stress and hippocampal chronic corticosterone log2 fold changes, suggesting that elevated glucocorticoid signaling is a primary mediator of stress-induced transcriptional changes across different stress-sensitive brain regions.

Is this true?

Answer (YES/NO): NO